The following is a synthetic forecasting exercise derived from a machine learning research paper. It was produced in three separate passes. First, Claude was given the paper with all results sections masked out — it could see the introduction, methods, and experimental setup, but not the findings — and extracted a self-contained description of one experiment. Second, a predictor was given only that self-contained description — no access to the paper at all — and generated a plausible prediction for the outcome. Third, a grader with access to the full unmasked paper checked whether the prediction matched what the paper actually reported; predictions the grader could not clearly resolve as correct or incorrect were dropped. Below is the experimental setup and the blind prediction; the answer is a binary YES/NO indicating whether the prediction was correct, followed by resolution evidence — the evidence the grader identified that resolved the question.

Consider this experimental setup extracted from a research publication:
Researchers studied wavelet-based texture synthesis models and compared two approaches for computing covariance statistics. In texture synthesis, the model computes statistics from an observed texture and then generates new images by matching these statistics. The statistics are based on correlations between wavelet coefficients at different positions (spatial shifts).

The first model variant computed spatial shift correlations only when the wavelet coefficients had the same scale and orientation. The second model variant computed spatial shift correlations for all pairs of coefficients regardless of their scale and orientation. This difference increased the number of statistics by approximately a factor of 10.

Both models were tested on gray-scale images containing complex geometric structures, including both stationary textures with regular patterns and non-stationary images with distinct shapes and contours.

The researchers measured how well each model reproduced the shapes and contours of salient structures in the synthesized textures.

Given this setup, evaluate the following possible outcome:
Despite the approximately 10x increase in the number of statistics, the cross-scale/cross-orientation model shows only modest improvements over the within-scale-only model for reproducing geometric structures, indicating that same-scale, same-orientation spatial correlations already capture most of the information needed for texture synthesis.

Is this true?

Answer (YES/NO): NO